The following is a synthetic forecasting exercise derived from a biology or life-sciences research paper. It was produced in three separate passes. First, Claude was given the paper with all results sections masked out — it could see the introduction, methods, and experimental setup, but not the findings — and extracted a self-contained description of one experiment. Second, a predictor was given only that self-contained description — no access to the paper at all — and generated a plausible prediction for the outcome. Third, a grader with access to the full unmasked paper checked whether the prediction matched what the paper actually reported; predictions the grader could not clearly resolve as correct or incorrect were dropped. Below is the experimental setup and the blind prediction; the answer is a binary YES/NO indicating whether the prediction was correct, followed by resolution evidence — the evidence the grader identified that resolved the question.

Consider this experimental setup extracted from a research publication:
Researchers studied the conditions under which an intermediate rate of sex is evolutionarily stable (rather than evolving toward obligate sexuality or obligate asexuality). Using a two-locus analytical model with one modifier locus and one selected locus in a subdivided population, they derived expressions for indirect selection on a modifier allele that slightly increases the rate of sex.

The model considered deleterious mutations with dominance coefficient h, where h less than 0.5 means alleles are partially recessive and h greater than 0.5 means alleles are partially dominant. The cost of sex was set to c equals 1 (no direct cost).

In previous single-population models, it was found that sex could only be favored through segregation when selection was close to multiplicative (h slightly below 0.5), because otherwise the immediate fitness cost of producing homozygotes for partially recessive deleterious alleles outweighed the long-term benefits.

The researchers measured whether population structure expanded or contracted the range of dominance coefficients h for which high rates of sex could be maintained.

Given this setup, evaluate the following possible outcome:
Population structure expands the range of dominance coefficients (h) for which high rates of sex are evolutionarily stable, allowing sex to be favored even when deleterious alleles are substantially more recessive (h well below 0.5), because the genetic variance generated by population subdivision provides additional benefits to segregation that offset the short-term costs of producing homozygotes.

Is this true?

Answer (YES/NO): NO